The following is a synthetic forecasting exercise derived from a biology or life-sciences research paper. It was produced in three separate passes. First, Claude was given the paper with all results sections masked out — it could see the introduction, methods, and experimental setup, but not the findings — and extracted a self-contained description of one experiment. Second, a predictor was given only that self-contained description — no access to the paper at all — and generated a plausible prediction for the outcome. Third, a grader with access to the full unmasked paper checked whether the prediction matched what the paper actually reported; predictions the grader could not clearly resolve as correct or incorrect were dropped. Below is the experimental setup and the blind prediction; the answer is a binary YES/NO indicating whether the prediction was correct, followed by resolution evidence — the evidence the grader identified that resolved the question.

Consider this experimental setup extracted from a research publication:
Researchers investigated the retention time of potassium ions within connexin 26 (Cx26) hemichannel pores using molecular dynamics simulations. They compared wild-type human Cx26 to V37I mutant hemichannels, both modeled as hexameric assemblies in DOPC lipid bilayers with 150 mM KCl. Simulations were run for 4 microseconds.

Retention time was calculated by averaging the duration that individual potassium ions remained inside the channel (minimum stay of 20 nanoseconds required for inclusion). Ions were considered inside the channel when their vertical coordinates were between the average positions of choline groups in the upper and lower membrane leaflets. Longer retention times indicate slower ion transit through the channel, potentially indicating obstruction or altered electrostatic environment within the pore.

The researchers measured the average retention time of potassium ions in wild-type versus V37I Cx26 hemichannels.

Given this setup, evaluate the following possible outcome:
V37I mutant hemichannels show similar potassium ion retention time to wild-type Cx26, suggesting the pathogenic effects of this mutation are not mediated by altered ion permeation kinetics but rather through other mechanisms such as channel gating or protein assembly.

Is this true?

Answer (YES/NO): NO